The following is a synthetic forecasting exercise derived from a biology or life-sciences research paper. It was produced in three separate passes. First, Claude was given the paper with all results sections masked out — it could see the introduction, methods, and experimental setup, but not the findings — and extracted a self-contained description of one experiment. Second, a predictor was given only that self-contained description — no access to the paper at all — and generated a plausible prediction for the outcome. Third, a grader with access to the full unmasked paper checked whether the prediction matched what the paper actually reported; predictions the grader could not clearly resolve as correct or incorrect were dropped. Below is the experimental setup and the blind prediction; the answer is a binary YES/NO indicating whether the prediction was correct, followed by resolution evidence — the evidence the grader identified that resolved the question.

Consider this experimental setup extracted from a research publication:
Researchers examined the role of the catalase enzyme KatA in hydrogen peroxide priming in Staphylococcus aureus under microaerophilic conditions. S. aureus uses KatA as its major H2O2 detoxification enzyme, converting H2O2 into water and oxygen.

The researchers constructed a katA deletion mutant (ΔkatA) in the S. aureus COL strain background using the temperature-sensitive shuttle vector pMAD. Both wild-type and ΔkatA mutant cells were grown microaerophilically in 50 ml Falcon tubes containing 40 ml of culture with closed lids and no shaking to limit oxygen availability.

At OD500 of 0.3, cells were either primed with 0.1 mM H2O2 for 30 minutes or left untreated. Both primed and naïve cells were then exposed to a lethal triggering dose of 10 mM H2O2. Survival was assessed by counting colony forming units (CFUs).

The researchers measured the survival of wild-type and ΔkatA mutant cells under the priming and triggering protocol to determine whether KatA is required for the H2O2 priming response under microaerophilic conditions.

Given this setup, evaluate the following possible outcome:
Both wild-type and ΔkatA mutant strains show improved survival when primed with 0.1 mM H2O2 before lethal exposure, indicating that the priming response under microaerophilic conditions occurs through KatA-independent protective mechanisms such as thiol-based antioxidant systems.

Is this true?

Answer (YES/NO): NO